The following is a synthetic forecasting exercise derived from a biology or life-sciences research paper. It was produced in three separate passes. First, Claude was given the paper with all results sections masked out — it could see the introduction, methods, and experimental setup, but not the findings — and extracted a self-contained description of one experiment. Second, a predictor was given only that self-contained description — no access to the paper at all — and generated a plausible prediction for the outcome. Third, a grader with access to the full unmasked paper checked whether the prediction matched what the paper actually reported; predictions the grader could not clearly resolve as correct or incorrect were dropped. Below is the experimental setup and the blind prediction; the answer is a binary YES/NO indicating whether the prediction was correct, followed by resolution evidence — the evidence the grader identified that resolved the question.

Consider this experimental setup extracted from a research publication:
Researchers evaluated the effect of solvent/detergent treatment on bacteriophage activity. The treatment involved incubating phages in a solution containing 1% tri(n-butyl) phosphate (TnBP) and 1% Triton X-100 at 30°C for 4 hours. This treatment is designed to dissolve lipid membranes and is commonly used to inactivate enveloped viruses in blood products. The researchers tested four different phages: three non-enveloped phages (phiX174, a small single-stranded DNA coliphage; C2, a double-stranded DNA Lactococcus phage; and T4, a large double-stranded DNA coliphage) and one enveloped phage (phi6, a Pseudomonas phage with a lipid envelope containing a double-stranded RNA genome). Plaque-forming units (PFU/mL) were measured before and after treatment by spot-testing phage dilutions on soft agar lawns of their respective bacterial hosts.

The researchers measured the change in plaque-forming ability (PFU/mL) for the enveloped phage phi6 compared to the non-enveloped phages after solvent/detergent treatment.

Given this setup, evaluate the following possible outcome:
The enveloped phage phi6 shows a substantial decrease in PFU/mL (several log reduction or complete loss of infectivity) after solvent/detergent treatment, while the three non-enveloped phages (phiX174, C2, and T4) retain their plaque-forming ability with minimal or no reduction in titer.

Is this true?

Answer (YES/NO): NO